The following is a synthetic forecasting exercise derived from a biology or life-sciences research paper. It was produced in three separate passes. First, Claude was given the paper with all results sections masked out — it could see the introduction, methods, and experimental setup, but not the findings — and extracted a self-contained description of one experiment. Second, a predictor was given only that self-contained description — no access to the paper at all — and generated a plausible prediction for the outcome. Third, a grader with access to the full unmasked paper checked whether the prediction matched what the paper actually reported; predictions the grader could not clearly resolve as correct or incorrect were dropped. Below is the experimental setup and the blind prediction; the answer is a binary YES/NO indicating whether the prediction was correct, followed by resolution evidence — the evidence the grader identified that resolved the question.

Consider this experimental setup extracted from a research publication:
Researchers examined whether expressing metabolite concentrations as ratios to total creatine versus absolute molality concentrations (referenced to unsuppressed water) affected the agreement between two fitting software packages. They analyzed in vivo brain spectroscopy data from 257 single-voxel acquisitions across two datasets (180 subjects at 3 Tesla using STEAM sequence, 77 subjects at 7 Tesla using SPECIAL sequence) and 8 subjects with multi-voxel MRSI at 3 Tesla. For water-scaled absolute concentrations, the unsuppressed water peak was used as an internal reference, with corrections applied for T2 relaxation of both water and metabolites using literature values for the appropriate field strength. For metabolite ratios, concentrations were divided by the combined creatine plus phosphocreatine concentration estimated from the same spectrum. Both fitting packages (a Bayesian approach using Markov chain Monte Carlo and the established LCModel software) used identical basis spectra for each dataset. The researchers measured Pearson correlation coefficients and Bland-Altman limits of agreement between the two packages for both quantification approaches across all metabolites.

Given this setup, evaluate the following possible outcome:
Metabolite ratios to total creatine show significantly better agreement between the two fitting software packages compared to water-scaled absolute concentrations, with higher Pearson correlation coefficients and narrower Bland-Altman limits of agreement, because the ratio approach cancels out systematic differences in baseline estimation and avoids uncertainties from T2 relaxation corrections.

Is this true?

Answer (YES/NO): NO